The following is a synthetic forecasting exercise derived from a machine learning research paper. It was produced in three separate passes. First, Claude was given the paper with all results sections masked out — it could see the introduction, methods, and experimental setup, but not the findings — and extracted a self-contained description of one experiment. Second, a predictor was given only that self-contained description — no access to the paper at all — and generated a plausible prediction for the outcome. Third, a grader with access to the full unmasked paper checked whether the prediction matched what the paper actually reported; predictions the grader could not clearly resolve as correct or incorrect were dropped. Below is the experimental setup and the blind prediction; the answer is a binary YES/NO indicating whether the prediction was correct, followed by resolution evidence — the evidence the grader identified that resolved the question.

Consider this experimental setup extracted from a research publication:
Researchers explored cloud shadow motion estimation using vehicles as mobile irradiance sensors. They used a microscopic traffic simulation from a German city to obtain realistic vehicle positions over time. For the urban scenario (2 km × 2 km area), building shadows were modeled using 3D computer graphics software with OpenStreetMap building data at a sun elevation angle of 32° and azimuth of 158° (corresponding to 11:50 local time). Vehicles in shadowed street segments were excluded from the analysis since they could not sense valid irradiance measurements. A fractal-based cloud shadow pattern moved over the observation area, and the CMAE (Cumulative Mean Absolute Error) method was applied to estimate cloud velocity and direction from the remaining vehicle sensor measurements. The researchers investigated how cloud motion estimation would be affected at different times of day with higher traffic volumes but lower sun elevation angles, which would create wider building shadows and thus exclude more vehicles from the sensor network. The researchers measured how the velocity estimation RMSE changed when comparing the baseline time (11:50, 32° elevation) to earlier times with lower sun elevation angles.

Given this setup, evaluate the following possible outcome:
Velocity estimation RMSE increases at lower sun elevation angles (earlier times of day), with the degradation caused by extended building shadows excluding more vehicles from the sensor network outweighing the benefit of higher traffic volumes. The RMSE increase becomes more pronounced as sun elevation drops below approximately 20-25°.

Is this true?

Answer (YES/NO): NO